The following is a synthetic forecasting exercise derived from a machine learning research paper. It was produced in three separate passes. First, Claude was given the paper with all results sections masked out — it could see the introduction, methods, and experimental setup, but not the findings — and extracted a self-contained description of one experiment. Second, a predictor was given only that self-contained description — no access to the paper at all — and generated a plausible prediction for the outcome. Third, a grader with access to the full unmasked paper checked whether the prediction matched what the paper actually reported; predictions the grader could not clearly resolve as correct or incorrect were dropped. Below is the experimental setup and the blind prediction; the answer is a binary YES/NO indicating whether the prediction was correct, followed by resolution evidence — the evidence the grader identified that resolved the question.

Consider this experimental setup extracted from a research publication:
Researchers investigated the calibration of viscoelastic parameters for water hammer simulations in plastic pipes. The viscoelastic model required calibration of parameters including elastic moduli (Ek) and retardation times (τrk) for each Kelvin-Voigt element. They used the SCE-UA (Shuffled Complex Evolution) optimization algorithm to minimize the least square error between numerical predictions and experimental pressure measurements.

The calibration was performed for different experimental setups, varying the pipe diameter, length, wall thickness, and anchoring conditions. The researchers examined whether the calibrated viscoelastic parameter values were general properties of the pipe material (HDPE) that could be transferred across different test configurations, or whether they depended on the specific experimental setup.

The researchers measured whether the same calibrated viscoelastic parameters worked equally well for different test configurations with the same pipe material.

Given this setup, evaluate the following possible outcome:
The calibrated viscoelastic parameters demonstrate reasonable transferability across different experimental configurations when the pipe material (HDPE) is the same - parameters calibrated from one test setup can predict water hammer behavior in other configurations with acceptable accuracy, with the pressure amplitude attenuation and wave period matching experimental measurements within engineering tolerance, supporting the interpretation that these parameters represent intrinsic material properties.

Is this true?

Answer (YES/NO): NO